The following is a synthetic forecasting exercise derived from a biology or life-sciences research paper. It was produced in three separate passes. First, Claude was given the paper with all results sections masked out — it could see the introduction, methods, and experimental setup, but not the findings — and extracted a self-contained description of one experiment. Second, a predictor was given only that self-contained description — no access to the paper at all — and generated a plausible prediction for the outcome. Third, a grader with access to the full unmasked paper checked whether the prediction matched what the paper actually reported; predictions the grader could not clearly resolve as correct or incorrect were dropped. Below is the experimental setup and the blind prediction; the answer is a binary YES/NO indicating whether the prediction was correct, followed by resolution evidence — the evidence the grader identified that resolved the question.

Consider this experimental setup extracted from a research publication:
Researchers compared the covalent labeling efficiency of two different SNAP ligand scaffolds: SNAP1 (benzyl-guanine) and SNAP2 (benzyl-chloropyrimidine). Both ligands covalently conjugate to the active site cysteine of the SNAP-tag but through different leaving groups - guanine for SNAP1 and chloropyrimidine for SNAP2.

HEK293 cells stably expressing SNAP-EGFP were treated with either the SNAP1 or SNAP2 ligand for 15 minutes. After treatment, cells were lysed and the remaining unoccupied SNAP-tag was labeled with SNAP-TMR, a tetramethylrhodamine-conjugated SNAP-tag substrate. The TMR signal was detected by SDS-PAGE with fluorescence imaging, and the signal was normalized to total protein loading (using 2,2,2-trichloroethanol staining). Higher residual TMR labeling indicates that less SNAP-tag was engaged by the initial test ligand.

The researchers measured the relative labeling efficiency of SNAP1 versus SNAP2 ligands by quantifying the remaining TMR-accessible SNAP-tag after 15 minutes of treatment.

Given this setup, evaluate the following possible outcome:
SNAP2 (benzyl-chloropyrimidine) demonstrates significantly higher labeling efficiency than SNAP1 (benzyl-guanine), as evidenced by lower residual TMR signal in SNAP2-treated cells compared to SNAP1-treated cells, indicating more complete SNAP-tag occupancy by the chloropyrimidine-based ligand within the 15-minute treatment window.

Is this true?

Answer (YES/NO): YES